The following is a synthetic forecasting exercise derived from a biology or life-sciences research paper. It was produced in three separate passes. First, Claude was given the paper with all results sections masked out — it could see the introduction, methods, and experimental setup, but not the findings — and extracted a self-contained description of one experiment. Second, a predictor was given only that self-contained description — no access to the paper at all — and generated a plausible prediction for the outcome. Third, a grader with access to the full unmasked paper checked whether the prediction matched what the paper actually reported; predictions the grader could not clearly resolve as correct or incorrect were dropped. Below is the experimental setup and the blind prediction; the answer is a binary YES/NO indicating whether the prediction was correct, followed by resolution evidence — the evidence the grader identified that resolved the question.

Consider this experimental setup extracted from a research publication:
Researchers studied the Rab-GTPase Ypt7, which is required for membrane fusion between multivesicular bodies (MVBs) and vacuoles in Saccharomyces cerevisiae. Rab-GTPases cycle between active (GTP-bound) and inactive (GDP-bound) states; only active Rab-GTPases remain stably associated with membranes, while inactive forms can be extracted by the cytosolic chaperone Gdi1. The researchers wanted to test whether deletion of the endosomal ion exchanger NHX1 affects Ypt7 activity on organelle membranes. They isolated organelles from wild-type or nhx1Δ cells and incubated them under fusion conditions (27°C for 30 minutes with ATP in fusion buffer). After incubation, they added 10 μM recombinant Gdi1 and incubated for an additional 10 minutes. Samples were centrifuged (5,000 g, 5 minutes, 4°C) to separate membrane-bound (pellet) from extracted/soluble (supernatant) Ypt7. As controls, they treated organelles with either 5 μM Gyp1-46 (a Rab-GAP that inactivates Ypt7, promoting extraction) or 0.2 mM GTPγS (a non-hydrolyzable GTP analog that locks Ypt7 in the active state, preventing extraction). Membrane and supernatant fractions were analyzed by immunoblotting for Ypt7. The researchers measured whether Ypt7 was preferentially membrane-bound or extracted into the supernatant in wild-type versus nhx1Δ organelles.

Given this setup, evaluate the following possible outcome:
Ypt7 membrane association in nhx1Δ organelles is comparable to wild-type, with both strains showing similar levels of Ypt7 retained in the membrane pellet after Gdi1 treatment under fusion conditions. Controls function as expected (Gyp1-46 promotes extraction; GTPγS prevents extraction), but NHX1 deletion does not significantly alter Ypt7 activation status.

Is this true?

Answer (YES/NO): YES